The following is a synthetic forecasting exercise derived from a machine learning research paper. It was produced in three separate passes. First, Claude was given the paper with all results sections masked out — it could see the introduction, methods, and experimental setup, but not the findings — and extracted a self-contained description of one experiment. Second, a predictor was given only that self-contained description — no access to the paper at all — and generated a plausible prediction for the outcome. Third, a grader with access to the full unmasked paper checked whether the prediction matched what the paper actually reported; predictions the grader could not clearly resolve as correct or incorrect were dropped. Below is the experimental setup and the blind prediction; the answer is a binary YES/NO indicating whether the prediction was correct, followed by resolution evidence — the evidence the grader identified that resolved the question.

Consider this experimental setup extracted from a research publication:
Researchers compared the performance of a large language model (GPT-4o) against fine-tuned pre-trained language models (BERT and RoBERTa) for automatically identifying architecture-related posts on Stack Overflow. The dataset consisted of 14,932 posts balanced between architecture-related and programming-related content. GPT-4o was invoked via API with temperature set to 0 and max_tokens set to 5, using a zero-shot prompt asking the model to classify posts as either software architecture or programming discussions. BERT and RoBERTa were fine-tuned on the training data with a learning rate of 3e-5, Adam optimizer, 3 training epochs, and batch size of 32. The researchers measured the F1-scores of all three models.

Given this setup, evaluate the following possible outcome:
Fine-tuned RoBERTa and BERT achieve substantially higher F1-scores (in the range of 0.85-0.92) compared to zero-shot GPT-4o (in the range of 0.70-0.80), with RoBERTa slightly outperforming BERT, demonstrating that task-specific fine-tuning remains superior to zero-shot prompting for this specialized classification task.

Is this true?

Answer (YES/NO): NO